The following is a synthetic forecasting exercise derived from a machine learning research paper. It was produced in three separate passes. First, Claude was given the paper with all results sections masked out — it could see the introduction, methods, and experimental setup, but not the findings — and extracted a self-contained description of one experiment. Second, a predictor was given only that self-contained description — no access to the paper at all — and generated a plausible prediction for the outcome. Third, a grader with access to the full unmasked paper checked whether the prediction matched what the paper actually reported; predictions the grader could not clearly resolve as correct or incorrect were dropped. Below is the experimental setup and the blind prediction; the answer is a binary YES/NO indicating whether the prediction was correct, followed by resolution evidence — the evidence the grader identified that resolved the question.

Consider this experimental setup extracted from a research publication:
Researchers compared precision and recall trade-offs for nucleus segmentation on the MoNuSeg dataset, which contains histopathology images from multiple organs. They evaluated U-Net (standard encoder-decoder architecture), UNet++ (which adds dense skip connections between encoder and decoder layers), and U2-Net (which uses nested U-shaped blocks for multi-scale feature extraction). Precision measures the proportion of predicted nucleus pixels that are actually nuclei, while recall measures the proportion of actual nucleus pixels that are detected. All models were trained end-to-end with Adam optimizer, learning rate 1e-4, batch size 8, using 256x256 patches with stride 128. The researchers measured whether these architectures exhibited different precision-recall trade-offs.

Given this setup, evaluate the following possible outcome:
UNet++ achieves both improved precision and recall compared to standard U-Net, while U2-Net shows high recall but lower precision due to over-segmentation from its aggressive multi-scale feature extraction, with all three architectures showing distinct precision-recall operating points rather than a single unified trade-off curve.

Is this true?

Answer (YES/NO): NO